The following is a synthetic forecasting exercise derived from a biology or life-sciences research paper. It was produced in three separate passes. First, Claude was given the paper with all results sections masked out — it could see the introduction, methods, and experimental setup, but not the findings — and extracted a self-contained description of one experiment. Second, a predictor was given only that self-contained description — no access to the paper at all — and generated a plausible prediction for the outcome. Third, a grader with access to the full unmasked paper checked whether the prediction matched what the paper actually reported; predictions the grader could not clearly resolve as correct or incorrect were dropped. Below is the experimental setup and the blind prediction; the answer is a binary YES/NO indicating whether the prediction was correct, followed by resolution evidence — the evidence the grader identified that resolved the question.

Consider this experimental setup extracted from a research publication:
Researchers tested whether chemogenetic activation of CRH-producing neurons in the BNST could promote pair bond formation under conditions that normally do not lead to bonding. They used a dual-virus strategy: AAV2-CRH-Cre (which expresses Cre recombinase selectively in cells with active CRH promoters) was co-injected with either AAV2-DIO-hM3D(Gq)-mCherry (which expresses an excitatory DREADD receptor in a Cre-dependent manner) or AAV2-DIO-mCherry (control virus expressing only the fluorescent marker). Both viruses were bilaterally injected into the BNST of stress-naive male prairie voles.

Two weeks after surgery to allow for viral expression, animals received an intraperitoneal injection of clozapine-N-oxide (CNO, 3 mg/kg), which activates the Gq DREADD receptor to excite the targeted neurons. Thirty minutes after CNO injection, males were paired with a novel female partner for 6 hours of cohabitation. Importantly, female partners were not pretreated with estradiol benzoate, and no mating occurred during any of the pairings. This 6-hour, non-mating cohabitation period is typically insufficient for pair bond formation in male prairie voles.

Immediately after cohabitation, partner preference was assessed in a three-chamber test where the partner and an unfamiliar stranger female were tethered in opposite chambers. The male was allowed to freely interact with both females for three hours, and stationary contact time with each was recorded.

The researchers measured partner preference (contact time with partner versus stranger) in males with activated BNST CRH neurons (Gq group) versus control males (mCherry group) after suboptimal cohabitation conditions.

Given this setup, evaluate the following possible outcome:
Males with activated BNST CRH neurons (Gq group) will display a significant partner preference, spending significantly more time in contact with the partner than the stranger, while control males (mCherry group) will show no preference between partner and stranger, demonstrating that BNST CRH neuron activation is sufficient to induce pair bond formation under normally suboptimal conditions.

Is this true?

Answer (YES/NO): YES